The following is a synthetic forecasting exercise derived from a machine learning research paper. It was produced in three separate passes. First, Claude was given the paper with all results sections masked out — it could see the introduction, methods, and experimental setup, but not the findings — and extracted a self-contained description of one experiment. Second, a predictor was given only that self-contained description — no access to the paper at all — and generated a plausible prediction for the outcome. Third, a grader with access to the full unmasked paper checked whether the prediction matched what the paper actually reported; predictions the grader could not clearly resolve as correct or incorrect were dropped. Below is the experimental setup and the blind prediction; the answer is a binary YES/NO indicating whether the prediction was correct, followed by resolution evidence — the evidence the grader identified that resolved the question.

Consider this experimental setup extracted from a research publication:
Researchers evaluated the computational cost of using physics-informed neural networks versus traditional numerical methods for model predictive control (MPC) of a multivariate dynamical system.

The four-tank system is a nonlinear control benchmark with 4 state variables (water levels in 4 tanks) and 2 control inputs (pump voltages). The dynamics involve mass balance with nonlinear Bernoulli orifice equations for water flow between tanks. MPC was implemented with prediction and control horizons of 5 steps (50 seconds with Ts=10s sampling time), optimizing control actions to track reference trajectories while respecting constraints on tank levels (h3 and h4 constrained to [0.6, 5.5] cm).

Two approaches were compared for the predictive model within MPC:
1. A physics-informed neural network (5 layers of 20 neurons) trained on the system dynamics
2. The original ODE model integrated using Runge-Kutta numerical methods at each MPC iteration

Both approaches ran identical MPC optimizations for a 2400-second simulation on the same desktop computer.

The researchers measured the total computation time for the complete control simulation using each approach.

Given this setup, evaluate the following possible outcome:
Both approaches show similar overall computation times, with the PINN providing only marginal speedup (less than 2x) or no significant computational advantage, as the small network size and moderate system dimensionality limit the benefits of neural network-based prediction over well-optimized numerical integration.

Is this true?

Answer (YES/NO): YES